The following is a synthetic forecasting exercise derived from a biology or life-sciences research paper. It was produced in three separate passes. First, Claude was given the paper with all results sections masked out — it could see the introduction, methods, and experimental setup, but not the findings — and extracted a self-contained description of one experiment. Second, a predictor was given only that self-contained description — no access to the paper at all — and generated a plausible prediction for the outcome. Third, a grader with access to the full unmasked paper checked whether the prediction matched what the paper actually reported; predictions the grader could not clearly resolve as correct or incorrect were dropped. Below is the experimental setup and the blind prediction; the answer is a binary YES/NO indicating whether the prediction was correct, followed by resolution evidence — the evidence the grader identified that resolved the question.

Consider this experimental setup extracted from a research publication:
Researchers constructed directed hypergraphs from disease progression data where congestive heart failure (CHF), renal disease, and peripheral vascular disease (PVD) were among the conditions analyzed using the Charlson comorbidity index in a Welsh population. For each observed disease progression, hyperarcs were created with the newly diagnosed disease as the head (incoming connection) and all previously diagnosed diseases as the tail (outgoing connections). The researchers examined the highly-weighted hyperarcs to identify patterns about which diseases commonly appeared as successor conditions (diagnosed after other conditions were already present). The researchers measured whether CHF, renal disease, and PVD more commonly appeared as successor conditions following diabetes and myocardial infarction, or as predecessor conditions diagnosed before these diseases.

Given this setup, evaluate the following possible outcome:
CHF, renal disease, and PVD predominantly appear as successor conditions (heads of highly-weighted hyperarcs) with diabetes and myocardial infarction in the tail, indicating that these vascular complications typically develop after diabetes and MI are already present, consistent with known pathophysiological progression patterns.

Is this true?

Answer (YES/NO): YES